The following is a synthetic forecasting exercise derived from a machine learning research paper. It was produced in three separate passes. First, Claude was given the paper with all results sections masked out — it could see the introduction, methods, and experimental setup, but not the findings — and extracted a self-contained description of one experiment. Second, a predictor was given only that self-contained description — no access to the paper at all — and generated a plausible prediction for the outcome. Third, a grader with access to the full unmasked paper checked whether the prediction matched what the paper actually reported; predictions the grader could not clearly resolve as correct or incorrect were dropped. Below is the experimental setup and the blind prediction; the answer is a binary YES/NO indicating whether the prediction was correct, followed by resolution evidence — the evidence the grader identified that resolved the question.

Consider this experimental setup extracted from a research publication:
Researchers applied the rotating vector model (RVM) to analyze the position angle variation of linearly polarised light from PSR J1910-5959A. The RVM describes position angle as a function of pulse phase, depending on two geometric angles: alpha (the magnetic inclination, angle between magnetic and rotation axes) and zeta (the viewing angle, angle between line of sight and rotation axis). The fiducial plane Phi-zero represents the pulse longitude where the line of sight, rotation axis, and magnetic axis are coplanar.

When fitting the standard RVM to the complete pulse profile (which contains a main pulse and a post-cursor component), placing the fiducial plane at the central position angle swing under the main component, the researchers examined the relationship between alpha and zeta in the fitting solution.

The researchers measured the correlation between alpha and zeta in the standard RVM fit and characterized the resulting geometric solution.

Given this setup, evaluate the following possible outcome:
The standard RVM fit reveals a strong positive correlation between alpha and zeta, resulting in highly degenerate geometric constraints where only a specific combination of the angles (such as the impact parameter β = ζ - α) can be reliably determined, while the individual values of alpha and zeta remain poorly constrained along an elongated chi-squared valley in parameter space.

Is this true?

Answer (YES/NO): NO